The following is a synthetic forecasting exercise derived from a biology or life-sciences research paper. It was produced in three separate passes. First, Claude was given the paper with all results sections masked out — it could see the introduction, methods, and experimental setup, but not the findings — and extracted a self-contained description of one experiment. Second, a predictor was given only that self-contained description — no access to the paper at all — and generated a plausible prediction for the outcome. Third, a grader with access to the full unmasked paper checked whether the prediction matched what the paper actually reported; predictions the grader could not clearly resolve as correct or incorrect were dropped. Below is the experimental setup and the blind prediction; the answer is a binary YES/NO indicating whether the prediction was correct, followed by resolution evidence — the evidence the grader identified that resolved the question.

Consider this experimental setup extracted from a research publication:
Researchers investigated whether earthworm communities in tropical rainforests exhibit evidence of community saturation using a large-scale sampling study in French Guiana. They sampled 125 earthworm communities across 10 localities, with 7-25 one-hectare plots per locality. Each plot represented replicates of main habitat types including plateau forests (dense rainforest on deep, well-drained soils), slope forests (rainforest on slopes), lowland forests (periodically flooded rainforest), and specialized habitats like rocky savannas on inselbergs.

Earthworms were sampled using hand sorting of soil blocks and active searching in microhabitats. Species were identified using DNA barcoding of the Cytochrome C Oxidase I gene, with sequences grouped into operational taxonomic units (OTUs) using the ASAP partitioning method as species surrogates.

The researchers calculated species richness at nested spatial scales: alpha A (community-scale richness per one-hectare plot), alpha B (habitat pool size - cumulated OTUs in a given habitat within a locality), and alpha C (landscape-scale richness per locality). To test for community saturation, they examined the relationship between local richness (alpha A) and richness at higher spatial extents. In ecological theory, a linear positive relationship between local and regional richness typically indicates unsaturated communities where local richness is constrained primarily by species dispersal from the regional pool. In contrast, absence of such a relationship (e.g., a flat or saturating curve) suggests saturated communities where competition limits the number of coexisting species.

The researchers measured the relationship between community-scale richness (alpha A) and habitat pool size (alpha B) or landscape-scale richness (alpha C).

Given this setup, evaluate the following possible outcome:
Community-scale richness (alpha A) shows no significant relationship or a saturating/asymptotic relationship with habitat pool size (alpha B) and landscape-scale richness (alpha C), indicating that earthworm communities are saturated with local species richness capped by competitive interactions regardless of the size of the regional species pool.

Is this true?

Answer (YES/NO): NO